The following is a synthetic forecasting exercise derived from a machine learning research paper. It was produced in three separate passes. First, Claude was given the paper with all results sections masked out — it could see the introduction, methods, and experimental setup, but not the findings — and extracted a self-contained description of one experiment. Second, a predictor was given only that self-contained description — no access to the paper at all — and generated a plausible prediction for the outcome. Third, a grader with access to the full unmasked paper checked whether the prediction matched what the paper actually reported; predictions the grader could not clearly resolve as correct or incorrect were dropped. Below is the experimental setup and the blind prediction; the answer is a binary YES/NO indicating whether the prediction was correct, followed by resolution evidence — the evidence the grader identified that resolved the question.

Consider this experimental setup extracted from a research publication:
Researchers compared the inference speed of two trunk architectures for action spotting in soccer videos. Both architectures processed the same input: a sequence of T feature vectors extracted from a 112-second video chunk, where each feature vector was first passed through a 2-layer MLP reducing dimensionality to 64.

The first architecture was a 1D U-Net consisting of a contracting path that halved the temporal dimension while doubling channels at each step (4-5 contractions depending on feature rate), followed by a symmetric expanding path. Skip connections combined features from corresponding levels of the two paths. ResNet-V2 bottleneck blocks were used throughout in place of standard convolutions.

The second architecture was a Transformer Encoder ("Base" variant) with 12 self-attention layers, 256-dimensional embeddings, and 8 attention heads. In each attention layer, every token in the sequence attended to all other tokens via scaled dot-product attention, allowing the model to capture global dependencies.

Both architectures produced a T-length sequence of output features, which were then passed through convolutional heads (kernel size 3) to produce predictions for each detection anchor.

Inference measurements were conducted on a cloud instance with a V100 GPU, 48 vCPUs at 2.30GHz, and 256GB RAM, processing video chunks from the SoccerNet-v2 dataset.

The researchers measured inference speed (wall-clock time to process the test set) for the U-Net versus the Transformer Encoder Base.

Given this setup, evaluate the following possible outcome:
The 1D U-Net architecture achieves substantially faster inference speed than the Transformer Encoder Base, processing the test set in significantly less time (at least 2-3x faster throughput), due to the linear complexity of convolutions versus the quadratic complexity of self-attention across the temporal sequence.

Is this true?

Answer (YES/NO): YES